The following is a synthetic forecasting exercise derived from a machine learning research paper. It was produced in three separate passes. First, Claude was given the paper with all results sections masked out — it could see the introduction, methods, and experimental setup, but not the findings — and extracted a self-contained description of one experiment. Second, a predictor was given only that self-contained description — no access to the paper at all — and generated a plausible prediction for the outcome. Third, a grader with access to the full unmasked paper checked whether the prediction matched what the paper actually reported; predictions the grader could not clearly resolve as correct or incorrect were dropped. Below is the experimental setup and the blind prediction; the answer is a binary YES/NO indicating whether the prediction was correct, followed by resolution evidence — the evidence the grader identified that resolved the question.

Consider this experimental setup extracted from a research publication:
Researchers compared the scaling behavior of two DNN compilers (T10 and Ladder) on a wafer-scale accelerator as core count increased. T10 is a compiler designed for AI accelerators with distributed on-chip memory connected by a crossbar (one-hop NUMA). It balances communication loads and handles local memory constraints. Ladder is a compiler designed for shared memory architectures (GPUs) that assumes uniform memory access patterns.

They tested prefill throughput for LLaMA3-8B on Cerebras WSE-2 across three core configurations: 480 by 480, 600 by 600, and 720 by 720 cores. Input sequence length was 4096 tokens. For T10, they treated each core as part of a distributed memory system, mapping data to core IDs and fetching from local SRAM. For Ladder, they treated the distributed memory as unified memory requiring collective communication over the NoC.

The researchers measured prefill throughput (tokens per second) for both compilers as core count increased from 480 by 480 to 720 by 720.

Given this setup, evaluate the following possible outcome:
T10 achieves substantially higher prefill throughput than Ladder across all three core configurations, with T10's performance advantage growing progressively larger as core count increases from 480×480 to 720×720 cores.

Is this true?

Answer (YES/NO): YES